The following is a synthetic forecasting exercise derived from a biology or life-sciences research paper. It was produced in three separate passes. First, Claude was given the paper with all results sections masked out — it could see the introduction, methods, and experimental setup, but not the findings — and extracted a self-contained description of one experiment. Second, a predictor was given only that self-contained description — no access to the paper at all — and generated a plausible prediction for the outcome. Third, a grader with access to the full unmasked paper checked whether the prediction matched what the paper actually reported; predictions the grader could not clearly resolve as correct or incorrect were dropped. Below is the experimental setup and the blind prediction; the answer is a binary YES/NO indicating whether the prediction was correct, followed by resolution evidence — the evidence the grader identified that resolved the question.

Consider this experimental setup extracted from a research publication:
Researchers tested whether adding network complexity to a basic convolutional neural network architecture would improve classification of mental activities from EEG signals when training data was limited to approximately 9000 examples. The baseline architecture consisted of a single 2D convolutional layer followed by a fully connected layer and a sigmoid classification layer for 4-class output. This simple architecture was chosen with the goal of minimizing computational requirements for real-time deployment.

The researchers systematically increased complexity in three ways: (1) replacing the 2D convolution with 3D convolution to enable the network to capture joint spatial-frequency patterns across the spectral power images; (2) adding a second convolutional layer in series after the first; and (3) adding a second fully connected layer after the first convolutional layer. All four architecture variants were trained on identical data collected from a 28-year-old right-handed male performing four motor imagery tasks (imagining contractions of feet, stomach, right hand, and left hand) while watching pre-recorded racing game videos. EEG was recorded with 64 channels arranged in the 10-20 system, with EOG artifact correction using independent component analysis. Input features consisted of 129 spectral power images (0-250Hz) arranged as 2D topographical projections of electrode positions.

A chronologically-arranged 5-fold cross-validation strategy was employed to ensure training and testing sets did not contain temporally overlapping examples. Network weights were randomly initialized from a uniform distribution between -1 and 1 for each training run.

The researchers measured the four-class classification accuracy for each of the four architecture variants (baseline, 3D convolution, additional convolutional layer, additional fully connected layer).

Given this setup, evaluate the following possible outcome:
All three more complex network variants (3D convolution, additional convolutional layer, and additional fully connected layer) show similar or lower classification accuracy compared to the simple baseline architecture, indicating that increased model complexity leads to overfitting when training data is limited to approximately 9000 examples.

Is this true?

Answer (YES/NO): NO